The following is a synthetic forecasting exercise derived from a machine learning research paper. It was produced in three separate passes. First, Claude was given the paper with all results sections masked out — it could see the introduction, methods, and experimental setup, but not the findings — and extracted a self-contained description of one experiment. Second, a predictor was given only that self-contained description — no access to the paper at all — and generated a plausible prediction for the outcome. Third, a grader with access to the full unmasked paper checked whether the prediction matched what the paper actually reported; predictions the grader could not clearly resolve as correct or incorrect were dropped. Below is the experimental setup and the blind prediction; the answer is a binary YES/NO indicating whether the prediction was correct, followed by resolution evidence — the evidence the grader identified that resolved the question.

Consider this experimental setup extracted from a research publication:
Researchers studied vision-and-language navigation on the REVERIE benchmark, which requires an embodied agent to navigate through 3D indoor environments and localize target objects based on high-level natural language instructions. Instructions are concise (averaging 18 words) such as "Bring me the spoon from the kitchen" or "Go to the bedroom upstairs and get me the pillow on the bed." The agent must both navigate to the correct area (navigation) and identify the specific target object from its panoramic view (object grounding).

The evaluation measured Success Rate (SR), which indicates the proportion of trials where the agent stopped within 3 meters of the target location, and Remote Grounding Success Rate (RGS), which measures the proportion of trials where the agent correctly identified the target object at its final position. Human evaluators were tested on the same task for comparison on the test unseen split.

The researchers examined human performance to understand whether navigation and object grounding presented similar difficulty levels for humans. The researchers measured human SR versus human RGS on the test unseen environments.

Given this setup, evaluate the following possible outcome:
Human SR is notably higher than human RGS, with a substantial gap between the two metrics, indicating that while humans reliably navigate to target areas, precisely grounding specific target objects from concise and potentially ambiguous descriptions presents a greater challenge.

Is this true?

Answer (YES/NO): NO